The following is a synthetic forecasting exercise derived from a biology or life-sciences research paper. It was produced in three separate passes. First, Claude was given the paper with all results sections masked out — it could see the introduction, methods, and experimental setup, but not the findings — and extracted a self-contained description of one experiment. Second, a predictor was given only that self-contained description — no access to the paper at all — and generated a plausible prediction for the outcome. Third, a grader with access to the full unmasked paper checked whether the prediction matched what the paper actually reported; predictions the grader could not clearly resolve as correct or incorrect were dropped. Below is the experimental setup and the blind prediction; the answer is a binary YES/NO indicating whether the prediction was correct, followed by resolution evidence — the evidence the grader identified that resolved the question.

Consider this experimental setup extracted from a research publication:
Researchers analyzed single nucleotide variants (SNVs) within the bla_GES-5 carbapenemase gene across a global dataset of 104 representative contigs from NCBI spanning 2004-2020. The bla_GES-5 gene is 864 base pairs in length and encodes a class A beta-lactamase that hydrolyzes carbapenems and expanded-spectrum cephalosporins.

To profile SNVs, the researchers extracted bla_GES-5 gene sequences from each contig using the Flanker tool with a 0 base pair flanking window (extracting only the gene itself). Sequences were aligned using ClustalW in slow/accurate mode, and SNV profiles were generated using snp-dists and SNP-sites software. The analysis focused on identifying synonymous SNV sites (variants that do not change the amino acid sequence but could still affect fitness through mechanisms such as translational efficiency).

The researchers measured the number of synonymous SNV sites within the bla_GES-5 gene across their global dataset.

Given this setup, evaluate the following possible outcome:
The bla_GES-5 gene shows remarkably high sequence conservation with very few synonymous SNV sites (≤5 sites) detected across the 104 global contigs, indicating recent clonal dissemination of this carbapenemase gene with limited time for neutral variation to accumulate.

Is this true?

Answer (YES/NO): NO